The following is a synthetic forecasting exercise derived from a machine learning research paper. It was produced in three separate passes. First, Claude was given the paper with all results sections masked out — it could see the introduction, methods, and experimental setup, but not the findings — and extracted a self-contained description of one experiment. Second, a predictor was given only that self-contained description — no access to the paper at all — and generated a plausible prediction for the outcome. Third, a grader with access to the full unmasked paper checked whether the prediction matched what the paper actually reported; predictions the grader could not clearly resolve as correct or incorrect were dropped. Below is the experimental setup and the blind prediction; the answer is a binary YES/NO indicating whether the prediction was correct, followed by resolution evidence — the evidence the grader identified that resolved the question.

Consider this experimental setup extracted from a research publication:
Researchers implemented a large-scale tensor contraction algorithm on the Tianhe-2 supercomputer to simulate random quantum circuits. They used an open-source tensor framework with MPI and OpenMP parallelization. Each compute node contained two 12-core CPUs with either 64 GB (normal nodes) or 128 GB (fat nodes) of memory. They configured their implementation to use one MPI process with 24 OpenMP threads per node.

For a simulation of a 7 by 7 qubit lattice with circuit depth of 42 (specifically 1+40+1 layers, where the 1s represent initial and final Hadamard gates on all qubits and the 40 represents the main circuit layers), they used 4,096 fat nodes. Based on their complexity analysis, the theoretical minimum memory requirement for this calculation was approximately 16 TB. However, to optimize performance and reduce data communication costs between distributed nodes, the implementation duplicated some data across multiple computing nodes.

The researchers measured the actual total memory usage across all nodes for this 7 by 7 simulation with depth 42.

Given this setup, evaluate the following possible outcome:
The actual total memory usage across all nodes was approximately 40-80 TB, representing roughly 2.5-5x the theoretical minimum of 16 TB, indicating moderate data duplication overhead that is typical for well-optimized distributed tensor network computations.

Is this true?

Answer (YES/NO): NO